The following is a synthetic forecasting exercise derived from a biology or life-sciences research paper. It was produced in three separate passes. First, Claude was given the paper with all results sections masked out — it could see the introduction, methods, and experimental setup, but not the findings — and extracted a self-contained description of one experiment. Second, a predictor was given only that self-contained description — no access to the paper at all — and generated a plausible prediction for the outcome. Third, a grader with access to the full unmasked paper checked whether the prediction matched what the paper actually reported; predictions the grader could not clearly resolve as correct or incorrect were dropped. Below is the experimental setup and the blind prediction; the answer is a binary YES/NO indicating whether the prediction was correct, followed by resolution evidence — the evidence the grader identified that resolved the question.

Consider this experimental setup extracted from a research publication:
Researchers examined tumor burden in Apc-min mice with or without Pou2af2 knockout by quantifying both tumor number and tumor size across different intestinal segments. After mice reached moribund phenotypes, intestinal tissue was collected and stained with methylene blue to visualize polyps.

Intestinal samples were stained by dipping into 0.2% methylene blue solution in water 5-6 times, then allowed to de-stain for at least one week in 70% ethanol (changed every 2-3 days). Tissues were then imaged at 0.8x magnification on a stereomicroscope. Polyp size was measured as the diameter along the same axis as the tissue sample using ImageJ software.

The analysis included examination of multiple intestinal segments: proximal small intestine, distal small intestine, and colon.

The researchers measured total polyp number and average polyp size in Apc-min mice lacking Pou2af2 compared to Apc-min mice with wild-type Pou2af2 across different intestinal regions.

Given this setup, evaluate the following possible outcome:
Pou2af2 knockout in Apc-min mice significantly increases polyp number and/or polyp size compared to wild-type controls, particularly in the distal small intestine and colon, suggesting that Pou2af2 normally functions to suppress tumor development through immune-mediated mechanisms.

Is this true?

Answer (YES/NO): YES